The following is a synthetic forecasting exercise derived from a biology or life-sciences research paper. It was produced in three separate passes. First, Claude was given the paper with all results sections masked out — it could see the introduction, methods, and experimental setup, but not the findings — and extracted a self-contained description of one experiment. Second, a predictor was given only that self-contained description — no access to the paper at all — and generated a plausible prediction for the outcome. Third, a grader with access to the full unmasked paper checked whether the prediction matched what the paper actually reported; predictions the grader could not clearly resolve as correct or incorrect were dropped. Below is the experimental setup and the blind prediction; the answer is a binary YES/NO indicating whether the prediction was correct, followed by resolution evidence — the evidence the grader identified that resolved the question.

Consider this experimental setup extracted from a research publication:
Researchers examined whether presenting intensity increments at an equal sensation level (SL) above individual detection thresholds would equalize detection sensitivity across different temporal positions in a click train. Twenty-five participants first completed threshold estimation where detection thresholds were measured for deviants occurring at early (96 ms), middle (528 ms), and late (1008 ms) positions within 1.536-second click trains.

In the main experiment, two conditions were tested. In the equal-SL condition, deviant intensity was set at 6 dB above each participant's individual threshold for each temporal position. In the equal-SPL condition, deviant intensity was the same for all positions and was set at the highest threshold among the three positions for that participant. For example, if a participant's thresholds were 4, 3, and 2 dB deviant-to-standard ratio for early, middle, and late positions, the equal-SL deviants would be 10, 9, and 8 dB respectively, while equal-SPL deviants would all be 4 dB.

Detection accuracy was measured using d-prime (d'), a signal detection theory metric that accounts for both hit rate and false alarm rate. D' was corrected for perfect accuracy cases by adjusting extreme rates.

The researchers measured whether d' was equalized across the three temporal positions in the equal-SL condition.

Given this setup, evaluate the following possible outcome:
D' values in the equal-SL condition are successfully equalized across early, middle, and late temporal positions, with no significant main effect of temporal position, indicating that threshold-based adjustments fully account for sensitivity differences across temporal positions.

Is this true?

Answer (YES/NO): YES